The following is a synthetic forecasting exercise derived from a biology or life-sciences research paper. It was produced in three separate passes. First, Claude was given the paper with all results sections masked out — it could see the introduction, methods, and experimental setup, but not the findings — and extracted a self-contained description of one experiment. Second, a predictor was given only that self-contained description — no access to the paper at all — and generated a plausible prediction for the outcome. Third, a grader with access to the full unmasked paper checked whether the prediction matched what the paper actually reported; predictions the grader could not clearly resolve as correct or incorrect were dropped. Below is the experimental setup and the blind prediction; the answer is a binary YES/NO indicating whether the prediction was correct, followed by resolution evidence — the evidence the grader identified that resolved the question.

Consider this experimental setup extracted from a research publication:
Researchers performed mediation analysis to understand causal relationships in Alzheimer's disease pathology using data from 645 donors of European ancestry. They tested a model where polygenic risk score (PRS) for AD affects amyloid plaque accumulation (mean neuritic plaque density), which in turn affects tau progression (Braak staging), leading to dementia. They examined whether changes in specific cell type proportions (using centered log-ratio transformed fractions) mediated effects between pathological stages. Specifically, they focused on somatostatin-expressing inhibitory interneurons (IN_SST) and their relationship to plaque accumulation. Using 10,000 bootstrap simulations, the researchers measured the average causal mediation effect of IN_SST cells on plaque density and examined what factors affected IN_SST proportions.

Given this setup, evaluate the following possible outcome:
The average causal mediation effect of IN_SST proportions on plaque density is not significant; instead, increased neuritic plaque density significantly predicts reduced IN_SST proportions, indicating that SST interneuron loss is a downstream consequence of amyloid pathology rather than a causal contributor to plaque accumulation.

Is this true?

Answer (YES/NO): NO